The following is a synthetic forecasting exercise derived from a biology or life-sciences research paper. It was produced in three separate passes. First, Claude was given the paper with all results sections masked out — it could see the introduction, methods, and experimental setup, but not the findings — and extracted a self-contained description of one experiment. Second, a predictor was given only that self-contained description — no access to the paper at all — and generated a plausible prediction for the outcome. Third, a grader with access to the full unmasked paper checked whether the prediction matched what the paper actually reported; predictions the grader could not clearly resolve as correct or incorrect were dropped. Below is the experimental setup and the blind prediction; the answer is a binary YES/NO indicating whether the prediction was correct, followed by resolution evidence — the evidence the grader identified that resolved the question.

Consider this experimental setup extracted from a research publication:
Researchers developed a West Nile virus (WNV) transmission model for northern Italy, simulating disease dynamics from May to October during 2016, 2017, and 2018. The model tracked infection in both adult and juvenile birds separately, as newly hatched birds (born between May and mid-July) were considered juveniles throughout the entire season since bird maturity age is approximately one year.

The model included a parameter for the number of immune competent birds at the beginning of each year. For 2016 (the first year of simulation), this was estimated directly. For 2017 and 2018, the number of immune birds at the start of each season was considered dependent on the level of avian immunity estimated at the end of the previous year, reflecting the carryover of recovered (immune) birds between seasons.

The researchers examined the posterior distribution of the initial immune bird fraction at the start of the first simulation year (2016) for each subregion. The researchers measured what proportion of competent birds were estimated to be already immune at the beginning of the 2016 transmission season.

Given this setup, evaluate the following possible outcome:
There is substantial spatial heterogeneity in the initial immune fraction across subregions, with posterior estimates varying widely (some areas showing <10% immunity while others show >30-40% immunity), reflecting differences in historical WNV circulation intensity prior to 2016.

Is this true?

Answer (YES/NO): NO